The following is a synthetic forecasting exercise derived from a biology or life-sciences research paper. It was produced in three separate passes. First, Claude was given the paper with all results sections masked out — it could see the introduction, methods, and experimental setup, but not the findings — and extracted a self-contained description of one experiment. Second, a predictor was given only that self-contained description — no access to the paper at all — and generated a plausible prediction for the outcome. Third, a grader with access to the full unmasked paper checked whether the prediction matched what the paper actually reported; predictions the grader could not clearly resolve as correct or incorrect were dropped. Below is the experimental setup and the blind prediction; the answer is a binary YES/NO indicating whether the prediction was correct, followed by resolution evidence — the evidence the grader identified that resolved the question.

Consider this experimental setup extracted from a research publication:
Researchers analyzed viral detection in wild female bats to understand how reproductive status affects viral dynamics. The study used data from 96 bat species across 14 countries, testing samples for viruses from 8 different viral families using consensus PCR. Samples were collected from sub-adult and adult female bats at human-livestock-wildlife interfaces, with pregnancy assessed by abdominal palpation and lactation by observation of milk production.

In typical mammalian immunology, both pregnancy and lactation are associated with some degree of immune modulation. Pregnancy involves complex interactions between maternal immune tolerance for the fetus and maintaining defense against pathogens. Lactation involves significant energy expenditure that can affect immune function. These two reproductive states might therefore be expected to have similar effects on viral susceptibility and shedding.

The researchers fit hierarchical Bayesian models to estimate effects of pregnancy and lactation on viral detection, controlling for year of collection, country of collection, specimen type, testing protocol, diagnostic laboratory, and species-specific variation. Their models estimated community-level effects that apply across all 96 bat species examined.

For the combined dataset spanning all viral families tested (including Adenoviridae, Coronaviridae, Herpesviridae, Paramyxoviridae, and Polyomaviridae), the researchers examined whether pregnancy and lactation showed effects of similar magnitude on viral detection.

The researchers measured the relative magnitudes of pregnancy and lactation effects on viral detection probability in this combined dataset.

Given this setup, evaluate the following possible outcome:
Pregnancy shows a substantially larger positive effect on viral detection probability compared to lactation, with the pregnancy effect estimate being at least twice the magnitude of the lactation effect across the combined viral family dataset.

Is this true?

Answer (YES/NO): NO